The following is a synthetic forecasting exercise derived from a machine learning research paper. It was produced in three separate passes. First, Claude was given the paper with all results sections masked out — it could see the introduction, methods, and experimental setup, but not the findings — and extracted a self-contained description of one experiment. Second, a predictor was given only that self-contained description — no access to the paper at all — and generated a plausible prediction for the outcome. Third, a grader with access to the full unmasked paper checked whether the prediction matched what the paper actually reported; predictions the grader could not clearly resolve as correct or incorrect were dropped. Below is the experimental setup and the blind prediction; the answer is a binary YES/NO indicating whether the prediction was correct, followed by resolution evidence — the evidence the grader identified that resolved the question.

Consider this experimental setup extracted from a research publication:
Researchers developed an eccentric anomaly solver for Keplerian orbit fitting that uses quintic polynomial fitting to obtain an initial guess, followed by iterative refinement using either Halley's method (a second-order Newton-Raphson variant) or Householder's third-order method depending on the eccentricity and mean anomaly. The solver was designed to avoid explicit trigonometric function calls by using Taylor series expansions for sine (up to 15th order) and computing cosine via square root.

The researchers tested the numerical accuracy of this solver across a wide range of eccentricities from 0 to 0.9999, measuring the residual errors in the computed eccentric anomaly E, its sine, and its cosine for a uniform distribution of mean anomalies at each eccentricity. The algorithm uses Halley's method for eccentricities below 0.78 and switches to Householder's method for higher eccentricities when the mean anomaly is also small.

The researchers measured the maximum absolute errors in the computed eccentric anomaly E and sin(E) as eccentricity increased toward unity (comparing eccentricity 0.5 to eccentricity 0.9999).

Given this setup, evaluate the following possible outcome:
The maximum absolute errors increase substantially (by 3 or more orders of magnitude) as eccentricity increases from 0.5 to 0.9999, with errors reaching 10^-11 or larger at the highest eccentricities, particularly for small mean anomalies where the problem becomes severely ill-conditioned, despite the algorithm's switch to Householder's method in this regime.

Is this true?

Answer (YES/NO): NO